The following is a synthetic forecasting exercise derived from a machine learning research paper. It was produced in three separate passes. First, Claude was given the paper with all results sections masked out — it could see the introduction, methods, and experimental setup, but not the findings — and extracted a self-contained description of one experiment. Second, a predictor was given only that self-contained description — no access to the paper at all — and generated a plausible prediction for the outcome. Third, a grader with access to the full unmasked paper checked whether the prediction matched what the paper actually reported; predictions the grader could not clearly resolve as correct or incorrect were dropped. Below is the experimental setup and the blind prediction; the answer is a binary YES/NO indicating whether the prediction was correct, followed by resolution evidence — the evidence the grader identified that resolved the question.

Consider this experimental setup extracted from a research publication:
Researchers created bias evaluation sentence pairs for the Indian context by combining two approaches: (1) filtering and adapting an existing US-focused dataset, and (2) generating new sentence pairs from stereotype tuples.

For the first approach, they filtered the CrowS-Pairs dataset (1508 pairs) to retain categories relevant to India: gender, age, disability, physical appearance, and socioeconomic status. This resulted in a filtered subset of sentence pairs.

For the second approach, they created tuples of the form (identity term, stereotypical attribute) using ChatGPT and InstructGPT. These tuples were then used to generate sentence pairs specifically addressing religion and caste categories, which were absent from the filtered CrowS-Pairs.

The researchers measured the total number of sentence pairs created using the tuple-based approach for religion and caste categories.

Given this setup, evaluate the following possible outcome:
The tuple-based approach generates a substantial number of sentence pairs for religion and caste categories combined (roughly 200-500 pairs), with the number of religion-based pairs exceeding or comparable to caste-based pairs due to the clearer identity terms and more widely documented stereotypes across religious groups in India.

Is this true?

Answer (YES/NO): YES